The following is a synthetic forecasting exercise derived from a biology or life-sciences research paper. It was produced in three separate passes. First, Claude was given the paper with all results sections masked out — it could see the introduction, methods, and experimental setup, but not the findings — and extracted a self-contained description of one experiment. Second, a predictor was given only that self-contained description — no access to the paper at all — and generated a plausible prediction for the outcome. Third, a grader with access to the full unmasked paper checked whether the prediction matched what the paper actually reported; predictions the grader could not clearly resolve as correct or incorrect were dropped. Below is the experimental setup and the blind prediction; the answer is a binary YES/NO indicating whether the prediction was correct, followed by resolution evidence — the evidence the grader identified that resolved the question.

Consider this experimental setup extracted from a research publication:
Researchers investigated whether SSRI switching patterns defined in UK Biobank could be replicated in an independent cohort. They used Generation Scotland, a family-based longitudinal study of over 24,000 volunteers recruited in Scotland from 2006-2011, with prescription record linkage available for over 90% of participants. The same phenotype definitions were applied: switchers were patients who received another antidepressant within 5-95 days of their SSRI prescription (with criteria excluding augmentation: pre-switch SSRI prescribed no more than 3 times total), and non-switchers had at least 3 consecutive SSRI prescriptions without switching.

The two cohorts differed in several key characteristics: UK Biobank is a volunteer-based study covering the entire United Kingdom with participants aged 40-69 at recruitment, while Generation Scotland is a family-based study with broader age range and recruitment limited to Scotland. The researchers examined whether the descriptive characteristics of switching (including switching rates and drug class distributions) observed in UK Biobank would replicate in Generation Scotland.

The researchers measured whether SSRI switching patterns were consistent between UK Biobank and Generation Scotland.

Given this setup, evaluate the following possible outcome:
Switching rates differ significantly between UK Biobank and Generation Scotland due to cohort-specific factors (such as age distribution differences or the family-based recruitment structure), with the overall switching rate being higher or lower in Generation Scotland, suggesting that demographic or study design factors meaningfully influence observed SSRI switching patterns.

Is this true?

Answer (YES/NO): NO